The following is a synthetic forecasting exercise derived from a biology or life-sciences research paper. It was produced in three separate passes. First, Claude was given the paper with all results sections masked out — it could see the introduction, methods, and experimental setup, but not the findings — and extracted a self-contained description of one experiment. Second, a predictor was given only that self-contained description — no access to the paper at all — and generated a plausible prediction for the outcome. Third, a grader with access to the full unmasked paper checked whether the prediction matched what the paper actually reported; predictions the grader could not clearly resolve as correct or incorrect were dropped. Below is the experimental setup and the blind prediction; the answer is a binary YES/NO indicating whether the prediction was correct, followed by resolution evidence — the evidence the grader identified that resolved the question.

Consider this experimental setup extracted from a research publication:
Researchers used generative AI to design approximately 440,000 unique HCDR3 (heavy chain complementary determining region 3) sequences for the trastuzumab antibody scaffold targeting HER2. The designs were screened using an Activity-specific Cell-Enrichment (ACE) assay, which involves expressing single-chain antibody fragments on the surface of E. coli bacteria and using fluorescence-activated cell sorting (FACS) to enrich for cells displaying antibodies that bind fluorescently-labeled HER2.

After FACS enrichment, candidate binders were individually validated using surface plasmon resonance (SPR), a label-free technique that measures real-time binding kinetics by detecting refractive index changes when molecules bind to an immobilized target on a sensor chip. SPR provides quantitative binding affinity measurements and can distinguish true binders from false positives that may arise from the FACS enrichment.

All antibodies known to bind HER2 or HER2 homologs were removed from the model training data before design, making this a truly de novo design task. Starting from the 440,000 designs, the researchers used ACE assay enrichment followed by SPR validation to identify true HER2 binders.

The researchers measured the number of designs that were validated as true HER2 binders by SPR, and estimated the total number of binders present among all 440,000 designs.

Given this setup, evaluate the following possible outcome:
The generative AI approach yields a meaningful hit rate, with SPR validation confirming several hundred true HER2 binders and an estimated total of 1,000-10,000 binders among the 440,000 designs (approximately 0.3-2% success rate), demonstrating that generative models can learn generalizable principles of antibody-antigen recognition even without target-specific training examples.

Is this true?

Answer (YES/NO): YES